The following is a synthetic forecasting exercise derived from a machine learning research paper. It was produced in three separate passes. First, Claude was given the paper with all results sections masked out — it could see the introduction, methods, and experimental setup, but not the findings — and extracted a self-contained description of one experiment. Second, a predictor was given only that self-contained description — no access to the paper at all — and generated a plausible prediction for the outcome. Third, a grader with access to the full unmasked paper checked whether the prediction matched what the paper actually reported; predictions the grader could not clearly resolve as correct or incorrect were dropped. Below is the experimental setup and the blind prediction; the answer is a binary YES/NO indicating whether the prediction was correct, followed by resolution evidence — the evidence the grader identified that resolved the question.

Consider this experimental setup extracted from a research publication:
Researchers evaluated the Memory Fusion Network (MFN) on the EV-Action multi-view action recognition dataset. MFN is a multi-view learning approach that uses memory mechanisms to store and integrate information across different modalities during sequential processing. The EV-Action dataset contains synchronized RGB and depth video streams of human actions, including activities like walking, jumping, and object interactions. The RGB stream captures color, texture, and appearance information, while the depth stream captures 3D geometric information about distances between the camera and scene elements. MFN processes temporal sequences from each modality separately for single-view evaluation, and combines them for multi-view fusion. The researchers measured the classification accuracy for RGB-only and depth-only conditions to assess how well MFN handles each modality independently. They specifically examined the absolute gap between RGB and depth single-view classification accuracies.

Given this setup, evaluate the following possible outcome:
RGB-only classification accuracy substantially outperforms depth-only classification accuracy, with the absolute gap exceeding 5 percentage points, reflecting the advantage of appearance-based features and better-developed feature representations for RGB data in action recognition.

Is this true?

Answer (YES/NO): YES